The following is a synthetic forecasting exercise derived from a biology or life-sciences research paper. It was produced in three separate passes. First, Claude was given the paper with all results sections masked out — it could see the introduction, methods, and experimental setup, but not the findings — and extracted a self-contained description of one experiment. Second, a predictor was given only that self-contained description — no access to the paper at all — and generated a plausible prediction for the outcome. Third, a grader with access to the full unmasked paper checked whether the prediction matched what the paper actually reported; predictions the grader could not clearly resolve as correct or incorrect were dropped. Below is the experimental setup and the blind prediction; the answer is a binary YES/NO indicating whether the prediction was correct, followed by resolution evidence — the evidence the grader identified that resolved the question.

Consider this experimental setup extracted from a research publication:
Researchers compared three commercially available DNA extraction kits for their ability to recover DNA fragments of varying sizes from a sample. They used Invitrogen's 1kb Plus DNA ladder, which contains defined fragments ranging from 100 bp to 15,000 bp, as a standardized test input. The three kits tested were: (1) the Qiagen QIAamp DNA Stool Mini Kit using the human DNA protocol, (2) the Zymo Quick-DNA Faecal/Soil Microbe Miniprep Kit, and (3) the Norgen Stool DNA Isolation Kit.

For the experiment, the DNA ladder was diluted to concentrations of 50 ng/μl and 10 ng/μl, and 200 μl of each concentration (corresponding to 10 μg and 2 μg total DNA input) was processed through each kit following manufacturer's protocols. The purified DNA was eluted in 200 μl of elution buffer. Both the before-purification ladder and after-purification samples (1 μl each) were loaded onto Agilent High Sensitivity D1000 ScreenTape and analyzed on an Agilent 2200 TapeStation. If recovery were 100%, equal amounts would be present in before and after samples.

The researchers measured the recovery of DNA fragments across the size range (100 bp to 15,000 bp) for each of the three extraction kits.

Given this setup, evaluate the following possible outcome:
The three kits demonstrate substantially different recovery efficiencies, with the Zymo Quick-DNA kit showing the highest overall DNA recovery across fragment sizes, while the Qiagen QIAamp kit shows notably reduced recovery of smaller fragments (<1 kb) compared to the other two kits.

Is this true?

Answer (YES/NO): NO